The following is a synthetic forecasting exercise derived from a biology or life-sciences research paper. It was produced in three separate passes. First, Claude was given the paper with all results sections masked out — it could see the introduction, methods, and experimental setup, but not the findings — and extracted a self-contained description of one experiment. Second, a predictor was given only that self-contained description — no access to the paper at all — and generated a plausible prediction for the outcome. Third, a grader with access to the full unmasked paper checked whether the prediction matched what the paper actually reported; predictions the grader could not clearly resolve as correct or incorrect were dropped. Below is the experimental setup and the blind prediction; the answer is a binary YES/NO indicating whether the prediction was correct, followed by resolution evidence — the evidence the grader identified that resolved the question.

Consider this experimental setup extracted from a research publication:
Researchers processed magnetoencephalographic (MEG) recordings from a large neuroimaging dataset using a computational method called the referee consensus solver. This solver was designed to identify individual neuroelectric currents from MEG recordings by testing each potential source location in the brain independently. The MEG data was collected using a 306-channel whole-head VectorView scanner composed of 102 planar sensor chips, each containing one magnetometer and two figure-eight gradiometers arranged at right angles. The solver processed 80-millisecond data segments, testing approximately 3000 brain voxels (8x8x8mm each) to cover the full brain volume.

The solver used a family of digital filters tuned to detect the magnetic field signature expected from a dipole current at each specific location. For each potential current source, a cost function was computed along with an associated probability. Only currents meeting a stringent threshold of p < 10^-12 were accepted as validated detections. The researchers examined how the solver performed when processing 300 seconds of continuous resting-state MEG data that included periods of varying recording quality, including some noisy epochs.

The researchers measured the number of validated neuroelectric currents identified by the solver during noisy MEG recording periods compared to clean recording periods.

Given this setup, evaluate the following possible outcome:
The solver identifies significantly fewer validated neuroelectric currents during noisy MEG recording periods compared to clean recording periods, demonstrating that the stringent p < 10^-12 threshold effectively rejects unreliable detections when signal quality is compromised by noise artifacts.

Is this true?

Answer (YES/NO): YES